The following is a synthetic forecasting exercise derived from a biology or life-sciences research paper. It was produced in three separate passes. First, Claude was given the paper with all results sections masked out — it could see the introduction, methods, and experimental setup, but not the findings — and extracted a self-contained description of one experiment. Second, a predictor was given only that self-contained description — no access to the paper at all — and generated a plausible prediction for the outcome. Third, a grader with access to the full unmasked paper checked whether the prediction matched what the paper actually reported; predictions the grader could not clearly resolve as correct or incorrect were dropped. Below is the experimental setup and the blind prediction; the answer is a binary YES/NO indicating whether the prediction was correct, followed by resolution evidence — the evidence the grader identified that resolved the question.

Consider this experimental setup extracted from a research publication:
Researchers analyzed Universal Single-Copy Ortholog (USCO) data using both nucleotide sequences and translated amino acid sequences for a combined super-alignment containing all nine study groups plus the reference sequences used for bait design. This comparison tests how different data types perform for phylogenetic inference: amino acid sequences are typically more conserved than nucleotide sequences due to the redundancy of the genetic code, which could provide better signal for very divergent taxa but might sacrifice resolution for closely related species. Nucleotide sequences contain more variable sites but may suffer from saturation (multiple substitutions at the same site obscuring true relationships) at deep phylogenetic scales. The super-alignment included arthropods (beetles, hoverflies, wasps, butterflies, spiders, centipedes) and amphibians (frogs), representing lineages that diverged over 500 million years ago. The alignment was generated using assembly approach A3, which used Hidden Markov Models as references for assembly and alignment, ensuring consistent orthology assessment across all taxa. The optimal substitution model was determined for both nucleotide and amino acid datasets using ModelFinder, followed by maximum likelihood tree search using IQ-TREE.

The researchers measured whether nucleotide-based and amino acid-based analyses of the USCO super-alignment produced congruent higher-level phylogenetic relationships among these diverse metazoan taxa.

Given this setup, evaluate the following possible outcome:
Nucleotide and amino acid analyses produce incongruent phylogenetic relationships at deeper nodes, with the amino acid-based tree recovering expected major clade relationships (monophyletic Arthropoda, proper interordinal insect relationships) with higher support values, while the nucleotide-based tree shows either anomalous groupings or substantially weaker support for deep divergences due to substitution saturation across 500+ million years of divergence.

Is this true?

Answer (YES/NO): YES